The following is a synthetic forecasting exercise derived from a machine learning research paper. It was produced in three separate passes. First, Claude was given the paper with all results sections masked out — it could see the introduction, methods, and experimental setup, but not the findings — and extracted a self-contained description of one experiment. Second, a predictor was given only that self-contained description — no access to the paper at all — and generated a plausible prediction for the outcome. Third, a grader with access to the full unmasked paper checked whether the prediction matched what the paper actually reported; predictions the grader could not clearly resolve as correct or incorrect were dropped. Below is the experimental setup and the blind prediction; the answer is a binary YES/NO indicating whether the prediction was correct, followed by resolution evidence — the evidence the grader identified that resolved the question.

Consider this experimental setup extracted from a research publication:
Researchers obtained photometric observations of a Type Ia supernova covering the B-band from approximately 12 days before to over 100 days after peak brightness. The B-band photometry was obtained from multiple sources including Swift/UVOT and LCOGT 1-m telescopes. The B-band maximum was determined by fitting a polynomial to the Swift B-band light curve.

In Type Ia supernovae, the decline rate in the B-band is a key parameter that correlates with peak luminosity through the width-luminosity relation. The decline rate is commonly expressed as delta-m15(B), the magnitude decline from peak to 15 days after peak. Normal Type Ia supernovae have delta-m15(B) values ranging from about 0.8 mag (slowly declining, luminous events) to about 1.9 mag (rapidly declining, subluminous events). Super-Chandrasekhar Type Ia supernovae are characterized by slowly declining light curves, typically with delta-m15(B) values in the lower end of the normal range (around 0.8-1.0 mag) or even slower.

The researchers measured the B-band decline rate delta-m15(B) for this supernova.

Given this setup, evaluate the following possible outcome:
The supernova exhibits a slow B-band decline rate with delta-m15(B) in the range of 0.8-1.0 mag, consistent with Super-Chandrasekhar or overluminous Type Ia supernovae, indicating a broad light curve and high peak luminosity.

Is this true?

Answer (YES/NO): YES